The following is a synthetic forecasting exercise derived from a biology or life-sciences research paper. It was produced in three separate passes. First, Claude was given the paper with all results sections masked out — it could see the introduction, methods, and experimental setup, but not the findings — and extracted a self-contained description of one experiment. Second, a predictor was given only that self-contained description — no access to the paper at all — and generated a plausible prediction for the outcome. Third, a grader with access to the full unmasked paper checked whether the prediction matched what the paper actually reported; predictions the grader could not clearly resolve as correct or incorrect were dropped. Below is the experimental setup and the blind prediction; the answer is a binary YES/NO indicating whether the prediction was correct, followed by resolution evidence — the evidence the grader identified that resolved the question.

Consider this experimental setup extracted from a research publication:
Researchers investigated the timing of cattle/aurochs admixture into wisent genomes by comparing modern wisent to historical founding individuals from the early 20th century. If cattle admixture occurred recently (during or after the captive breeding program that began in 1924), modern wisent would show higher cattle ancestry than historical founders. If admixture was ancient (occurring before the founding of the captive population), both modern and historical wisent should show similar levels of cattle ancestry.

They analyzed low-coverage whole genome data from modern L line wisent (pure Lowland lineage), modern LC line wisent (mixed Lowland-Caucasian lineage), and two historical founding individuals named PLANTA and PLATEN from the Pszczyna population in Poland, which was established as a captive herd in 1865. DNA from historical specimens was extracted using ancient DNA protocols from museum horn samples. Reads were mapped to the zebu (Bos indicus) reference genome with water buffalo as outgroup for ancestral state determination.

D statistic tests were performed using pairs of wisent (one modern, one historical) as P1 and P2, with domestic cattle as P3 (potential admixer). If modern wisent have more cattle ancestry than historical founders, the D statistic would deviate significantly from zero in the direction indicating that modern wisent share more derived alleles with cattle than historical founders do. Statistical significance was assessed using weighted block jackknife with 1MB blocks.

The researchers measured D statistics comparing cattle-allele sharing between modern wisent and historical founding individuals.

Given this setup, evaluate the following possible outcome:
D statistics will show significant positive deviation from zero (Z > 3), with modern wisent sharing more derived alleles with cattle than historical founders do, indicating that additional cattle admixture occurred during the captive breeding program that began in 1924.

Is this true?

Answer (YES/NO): NO